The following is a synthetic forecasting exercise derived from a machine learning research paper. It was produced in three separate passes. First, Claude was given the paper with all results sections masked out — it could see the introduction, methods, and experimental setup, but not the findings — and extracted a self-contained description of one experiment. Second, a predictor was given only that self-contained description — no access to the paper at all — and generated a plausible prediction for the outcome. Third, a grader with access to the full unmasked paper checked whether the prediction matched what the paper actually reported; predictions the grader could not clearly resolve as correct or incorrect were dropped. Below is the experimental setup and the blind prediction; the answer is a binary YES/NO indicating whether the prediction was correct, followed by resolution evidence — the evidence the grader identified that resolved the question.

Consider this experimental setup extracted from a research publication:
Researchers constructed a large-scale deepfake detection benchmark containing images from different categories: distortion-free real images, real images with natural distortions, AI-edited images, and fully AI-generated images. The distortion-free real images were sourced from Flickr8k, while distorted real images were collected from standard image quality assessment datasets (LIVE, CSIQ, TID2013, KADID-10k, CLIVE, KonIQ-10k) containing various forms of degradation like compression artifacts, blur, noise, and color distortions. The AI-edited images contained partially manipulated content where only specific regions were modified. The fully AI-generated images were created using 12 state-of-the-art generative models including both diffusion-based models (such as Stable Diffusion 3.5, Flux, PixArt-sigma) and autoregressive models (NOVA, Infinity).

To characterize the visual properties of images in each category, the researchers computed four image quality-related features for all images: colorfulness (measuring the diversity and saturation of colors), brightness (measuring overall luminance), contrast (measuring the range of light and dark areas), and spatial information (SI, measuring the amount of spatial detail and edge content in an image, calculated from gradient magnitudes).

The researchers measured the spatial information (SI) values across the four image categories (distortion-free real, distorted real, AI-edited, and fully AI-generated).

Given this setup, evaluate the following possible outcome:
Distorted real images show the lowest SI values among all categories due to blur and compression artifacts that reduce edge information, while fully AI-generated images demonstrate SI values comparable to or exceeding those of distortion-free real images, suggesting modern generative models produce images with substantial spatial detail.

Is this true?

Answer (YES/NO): NO